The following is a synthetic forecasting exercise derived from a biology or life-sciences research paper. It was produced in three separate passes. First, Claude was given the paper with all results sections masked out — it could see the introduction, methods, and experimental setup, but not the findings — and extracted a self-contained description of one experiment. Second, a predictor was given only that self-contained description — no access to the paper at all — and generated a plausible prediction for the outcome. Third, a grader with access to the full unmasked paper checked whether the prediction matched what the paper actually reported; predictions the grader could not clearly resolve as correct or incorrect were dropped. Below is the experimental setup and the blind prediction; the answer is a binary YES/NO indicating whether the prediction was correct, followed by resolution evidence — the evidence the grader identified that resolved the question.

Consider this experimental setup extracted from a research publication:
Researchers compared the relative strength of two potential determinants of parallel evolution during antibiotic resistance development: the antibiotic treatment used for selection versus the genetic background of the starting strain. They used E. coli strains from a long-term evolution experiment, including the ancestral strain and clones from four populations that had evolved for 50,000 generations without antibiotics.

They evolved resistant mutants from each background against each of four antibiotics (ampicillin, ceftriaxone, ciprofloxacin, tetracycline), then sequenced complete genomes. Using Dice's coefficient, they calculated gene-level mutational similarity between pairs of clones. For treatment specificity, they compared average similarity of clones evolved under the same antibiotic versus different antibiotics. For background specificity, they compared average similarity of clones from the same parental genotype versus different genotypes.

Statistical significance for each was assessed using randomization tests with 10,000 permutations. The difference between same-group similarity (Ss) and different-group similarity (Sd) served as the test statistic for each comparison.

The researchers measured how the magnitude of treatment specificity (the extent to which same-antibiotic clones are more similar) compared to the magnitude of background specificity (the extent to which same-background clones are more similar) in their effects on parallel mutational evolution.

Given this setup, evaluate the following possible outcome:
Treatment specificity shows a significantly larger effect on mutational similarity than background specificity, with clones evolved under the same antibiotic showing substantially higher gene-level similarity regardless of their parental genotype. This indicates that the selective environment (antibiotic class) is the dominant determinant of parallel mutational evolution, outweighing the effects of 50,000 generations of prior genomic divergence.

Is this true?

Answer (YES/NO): YES